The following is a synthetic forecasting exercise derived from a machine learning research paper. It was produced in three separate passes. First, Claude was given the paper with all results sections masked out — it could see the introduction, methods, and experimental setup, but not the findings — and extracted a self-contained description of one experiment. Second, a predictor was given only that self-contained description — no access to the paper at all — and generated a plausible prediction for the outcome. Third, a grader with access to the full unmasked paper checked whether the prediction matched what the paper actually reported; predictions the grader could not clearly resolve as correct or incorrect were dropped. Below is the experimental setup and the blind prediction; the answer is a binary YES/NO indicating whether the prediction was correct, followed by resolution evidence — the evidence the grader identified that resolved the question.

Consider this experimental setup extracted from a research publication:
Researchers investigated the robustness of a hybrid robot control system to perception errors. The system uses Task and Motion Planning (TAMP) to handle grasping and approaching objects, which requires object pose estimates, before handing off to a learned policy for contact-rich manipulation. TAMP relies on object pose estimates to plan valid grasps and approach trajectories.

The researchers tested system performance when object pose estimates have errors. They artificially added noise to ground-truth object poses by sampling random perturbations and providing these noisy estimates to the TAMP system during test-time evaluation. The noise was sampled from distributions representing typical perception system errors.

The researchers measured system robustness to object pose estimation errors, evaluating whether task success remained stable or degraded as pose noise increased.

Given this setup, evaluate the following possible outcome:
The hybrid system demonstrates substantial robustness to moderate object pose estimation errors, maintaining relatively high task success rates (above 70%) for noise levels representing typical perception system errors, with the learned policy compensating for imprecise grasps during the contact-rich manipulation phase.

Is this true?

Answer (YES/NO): NO